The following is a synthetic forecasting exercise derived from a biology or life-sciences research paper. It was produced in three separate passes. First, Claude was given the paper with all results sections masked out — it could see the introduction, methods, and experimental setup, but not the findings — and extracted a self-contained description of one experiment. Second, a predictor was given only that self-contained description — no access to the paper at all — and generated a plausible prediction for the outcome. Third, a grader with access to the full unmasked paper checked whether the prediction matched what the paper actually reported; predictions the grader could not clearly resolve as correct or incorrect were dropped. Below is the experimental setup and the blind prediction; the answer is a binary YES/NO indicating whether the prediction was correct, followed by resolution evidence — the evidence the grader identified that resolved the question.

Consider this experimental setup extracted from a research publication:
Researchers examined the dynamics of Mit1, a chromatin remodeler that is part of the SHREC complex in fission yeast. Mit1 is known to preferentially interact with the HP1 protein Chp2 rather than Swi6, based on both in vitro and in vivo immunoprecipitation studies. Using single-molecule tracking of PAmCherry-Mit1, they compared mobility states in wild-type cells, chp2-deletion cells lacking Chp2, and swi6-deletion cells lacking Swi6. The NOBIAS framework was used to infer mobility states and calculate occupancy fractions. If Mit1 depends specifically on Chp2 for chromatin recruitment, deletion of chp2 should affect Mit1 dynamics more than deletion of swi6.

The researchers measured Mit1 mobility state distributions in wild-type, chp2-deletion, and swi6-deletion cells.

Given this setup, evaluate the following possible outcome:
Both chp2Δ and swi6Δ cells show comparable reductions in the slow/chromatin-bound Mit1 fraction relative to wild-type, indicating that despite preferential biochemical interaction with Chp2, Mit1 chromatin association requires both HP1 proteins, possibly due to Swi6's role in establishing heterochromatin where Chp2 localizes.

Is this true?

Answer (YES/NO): NO